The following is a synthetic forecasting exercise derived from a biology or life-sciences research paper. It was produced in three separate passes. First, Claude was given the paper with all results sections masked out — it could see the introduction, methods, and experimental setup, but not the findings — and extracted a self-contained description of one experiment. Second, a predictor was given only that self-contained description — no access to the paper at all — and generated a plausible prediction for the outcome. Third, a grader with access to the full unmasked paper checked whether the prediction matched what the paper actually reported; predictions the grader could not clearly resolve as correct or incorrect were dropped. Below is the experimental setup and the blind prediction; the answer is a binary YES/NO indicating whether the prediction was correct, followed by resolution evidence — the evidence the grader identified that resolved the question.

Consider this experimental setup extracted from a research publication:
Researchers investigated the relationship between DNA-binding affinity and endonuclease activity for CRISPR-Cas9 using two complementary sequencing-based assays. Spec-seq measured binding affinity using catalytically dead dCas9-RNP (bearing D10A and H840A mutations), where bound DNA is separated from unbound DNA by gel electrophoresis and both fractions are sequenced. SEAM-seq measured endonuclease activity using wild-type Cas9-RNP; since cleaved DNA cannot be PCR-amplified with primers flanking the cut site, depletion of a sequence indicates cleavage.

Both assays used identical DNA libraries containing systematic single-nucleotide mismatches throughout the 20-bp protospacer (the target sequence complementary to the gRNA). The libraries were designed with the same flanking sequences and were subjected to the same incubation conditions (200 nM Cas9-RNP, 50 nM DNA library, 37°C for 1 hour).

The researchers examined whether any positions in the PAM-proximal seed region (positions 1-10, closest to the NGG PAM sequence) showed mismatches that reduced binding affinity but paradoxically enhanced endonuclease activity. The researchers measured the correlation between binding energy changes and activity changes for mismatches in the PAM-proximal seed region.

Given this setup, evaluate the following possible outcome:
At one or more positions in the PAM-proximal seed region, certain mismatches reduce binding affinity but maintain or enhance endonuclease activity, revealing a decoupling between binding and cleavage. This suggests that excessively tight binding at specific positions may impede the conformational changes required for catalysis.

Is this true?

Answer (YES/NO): YES